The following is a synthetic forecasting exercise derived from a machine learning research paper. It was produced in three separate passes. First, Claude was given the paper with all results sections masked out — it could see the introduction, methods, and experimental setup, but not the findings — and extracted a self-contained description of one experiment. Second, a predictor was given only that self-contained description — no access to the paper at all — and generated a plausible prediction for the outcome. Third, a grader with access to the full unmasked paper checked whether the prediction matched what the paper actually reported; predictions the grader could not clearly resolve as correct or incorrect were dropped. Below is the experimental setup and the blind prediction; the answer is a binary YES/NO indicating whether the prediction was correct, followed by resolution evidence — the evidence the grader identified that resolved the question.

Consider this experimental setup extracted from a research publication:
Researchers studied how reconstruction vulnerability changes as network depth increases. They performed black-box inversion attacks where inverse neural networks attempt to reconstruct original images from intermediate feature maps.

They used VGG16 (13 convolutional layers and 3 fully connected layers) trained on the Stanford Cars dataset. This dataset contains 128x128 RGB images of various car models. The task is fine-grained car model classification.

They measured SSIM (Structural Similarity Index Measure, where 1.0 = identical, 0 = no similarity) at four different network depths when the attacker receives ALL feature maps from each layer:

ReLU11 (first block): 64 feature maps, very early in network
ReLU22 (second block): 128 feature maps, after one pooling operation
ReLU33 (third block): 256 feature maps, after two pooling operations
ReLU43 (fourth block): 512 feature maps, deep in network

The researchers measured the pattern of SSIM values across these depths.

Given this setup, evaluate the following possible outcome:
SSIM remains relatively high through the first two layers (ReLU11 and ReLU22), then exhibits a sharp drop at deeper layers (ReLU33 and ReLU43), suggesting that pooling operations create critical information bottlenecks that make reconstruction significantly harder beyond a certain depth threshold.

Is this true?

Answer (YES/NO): NO